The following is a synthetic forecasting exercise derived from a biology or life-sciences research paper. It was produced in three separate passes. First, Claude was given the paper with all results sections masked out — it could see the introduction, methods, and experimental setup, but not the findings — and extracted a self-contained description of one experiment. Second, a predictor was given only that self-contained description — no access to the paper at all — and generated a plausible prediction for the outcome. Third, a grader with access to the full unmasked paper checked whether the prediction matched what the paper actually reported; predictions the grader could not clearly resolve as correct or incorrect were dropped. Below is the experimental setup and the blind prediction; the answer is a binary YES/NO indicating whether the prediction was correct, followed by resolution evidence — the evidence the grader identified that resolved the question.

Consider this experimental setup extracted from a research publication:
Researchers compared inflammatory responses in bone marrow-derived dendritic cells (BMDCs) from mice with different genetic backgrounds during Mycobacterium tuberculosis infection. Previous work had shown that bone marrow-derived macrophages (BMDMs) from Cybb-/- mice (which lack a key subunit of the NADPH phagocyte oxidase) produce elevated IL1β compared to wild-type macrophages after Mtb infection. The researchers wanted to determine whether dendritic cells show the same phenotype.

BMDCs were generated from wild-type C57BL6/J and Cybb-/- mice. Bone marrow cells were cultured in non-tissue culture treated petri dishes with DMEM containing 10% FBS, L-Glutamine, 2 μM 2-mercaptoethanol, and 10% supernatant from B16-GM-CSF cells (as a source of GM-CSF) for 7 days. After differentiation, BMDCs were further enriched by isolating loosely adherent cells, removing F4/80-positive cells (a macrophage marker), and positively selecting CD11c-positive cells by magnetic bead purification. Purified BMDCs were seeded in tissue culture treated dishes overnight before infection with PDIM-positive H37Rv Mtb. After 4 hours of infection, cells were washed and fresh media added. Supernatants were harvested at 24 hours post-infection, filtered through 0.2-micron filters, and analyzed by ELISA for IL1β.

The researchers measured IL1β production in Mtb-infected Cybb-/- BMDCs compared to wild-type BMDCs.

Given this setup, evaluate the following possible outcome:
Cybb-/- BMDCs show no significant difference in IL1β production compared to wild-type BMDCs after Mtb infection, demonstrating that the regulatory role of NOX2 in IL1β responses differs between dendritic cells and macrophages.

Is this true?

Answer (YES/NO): NO